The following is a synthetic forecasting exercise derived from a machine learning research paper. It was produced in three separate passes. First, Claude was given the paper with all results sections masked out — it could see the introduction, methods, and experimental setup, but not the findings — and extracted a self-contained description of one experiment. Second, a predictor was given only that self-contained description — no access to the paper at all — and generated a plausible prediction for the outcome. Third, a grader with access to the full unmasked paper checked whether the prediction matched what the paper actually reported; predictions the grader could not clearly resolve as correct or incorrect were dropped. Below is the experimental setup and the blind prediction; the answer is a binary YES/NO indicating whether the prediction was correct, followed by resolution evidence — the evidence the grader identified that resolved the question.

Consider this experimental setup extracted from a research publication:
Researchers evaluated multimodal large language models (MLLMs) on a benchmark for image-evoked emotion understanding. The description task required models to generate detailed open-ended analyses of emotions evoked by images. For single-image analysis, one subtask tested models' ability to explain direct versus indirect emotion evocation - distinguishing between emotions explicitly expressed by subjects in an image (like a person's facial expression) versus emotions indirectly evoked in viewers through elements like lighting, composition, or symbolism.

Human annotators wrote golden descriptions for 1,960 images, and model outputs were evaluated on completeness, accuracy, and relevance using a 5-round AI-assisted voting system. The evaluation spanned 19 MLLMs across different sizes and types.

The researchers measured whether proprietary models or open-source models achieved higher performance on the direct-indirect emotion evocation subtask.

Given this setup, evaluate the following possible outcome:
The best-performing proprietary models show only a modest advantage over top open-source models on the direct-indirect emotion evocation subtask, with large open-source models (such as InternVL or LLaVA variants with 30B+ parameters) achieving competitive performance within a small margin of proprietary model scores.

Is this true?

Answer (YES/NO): NO